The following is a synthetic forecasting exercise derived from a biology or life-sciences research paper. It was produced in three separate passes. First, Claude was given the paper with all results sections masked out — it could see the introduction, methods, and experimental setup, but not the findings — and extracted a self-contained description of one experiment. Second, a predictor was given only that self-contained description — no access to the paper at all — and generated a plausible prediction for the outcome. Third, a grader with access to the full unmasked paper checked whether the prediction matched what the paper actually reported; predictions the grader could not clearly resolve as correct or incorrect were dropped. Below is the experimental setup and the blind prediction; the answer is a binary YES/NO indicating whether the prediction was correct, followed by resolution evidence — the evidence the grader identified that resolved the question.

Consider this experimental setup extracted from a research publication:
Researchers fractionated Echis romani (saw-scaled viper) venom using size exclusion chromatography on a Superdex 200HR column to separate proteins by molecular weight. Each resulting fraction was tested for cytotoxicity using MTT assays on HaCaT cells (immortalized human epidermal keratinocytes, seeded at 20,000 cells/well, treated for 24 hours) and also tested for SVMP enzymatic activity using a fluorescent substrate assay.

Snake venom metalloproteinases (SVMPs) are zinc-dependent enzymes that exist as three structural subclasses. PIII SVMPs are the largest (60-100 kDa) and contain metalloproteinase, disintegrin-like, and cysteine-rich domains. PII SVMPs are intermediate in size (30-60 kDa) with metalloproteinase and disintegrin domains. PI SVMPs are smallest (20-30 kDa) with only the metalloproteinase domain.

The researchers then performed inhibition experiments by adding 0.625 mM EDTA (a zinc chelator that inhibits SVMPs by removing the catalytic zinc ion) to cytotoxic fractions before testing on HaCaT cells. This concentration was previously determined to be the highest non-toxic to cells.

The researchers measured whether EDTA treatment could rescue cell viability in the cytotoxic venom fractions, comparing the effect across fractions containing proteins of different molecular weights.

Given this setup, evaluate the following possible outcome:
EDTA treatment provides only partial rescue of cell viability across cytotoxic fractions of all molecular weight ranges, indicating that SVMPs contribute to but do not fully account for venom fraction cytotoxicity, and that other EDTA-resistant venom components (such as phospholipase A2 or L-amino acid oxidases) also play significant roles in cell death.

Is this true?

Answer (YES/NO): NO